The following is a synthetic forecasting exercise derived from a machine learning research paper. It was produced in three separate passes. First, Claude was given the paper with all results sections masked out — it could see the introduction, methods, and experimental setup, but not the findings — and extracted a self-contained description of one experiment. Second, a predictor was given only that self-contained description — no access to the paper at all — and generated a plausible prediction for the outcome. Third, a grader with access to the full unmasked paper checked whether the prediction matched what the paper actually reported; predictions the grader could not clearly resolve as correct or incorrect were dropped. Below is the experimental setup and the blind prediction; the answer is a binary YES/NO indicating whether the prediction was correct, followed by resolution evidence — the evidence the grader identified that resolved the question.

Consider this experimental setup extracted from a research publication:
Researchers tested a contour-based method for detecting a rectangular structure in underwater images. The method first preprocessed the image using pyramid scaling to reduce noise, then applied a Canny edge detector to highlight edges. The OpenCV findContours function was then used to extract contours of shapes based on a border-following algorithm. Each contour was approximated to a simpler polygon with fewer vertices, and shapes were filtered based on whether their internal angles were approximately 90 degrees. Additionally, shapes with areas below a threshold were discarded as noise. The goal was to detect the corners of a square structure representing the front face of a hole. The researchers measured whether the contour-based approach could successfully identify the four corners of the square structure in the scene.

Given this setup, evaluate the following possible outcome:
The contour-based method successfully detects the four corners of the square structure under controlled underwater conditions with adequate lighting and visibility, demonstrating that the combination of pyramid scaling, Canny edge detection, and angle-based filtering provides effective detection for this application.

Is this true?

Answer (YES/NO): NO